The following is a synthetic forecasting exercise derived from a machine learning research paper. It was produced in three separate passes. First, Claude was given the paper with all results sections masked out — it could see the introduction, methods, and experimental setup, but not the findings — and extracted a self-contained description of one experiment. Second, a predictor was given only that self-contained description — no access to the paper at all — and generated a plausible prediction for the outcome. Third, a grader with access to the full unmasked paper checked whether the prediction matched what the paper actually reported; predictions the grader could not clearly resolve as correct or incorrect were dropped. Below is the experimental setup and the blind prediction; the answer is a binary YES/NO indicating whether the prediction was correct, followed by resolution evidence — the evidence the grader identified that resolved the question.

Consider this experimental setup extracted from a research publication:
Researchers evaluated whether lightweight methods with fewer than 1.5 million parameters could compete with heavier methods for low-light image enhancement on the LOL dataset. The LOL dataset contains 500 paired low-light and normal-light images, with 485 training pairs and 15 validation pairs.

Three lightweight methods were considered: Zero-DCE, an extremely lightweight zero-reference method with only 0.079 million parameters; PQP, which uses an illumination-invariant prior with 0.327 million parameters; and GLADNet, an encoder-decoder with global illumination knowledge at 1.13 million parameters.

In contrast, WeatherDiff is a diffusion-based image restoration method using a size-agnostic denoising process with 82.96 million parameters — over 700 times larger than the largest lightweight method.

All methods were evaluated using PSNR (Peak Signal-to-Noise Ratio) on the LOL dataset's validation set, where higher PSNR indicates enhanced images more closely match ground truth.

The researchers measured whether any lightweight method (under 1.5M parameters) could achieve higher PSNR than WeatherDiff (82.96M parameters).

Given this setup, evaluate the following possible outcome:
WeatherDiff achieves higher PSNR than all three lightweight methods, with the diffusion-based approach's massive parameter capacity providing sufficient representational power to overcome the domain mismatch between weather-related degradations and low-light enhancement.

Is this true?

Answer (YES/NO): NO